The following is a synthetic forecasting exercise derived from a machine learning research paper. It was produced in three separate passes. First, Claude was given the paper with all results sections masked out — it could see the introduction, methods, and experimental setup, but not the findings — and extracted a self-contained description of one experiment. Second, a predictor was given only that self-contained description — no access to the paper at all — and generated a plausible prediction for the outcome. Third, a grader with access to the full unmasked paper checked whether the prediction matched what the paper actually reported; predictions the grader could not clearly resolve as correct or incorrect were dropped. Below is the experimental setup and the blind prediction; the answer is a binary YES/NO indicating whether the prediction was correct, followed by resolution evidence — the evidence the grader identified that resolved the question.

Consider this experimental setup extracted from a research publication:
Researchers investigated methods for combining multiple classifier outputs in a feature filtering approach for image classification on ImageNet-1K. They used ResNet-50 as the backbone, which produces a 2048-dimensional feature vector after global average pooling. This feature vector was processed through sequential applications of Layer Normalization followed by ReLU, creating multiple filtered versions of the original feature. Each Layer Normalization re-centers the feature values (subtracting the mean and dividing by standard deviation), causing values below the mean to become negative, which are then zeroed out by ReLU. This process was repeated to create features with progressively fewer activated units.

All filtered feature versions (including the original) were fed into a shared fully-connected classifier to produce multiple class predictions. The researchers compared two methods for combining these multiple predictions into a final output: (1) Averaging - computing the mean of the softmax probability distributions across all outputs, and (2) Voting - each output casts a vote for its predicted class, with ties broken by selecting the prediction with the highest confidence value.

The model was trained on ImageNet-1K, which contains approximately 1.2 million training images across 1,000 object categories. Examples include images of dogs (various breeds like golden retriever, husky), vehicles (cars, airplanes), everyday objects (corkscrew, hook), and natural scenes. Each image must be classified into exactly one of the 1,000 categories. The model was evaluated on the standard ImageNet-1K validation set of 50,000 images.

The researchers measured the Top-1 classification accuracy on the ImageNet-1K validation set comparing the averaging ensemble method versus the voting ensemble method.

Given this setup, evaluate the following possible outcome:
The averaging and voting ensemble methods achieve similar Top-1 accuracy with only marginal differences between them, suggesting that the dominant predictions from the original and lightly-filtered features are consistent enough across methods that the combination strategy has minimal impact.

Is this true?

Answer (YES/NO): NO